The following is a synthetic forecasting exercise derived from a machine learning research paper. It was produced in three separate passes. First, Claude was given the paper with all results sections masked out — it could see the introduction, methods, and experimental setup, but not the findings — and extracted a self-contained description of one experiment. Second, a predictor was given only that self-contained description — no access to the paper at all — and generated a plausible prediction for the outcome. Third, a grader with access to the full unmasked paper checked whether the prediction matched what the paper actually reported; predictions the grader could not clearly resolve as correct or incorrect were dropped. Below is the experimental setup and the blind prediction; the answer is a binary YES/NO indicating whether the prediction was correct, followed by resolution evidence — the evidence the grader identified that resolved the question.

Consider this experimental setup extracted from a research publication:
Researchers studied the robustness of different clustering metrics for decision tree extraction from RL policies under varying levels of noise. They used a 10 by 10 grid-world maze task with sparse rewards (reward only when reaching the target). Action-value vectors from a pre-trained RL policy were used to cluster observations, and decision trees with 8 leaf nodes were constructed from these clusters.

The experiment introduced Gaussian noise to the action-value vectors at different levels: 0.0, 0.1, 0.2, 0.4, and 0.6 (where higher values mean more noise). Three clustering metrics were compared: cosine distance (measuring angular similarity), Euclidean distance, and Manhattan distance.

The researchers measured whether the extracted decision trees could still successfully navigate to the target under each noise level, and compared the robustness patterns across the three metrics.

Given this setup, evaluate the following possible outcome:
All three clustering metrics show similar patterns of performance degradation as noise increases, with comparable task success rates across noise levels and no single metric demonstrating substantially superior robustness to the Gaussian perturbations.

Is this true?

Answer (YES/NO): NO